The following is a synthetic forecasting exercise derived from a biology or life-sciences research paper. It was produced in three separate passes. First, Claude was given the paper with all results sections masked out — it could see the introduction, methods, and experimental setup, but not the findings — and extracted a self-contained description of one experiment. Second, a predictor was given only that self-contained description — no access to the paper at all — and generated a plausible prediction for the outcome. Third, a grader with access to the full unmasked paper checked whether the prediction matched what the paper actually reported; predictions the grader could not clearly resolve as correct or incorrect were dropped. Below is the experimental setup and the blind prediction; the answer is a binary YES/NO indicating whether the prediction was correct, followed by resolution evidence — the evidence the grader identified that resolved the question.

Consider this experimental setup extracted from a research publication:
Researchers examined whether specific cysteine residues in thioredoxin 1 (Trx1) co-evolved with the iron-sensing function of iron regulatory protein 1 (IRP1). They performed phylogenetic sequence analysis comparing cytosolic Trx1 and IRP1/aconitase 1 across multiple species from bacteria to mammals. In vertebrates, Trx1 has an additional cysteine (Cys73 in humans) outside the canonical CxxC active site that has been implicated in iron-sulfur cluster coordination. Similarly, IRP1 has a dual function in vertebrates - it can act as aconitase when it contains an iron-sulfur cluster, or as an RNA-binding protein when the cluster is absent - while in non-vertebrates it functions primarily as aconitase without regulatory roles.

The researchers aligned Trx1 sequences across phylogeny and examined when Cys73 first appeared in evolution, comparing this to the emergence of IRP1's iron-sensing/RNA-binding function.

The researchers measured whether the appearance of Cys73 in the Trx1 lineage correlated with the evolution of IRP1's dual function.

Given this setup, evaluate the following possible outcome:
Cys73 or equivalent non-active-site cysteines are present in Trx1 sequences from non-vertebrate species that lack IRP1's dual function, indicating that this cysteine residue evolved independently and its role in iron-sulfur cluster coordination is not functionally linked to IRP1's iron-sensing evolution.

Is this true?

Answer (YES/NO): NO